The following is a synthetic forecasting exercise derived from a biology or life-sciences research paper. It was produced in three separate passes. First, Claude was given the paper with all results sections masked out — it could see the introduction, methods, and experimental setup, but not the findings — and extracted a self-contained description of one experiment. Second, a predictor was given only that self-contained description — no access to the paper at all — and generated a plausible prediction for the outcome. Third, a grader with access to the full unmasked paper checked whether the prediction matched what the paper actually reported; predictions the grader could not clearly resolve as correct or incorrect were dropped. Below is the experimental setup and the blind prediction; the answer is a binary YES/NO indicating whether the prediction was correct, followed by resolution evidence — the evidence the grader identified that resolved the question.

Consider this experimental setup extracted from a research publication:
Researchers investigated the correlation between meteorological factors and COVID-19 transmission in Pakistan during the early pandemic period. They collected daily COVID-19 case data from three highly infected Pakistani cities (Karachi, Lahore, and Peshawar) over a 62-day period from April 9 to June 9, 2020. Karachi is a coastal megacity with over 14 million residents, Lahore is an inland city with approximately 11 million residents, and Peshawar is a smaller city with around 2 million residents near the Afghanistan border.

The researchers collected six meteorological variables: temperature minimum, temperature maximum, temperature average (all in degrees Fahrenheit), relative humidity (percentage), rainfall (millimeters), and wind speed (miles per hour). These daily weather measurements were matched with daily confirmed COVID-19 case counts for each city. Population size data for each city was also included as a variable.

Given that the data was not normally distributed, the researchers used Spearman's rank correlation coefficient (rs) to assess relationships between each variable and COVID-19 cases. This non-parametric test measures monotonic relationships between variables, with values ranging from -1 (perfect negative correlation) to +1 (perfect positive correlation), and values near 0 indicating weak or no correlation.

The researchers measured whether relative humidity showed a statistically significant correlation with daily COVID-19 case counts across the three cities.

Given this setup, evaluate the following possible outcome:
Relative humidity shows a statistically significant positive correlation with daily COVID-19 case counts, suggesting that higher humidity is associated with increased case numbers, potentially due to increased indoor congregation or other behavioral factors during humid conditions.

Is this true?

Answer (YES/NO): NO